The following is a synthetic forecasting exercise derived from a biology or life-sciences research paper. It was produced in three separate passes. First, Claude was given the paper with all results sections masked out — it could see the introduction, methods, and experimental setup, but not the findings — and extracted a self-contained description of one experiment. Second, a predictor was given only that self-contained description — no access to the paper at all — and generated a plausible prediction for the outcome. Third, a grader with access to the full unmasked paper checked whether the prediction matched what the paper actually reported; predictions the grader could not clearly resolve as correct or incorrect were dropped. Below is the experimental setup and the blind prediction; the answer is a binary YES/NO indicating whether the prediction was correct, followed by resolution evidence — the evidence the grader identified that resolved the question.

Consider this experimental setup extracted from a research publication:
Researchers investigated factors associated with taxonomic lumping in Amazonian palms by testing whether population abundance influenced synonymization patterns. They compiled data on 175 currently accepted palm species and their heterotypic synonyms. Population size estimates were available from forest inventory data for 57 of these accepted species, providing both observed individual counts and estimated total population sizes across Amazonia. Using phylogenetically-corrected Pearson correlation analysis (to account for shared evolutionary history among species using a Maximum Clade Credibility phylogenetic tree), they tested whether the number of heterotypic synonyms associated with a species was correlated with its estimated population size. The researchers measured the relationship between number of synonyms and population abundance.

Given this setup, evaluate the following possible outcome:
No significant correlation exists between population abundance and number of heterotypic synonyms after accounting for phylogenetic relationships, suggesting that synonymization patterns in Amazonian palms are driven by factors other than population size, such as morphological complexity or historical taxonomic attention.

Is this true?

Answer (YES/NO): NO